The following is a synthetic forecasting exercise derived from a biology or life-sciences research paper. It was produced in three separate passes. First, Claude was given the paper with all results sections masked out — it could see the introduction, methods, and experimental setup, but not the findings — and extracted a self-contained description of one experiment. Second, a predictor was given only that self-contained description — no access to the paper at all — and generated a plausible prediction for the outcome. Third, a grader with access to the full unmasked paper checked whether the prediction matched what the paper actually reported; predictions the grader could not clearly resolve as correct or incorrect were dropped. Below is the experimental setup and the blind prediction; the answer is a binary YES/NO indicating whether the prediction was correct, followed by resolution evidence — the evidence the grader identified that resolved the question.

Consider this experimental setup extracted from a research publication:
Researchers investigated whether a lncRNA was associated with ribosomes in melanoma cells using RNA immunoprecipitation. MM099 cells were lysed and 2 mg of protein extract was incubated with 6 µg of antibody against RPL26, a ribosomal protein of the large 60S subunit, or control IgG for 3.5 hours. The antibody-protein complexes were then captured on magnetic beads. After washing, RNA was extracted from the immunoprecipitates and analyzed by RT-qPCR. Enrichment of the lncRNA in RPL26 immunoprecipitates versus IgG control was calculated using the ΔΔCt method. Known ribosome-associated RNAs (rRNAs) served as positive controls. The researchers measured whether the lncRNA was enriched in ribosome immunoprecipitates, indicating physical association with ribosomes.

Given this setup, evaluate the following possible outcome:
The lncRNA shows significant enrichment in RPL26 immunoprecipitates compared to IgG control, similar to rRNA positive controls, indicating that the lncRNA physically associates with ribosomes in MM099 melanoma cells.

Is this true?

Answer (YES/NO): YES